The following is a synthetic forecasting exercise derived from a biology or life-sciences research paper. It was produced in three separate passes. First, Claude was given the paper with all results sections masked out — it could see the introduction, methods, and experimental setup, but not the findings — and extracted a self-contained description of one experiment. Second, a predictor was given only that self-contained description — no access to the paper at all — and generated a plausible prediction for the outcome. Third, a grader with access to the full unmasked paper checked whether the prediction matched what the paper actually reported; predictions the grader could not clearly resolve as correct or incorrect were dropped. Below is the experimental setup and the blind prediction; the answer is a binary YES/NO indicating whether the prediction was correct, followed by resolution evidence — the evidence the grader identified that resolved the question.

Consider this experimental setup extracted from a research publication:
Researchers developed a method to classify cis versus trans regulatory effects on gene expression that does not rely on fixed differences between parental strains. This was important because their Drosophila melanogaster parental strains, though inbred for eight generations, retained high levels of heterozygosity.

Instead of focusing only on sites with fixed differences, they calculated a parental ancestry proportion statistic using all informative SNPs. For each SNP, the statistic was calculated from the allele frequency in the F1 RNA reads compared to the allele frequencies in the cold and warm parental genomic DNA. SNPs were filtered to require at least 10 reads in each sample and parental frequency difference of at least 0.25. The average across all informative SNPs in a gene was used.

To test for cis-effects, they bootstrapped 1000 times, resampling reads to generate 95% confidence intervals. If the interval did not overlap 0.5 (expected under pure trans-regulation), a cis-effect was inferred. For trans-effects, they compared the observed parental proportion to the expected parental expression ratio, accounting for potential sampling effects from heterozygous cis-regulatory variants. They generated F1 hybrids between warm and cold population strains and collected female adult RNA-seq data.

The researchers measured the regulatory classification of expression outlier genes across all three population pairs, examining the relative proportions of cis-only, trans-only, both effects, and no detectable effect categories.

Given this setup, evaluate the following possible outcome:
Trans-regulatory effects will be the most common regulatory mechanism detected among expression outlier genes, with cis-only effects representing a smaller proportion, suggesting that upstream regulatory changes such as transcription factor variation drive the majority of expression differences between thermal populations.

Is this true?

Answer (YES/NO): NO